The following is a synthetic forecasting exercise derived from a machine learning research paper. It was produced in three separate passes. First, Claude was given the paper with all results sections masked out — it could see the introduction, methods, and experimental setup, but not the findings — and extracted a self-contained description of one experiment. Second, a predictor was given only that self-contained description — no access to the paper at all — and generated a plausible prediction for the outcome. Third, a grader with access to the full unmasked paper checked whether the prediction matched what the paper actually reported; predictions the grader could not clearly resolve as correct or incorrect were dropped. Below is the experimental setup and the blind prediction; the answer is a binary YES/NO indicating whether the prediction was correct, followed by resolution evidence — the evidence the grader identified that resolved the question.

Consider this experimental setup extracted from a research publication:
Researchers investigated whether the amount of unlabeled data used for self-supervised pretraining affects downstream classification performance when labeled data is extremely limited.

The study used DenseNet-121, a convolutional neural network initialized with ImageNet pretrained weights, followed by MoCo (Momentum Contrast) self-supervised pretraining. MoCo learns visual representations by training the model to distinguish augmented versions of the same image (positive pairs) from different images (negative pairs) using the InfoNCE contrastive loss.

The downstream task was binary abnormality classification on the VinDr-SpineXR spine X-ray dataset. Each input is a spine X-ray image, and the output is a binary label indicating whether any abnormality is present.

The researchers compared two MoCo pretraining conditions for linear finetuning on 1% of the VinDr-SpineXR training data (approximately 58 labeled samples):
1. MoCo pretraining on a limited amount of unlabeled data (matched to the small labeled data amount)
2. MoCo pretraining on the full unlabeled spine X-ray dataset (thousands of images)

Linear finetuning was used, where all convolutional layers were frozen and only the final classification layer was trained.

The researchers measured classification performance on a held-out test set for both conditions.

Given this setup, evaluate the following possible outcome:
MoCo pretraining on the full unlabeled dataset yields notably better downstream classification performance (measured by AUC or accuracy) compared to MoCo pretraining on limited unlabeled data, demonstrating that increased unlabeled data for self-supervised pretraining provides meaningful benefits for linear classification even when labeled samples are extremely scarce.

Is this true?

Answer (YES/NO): YES